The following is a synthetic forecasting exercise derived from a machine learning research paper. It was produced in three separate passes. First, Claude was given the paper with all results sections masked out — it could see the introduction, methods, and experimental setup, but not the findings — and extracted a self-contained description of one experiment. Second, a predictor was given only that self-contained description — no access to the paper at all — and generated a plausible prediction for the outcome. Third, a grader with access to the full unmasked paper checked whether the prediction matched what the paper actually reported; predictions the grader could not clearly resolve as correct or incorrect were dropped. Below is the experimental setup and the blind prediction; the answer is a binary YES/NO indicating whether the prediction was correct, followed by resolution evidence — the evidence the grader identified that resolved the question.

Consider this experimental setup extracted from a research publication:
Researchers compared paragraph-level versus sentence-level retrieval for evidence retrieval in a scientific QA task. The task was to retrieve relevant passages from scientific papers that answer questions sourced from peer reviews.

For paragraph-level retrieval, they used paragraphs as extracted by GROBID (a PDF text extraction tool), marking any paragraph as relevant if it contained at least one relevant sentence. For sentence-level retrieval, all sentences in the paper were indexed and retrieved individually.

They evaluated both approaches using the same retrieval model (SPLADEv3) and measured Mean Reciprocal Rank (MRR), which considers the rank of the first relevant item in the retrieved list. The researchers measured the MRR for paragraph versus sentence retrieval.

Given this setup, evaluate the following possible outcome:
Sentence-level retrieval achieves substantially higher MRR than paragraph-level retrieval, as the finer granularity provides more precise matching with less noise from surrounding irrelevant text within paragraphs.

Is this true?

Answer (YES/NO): NO